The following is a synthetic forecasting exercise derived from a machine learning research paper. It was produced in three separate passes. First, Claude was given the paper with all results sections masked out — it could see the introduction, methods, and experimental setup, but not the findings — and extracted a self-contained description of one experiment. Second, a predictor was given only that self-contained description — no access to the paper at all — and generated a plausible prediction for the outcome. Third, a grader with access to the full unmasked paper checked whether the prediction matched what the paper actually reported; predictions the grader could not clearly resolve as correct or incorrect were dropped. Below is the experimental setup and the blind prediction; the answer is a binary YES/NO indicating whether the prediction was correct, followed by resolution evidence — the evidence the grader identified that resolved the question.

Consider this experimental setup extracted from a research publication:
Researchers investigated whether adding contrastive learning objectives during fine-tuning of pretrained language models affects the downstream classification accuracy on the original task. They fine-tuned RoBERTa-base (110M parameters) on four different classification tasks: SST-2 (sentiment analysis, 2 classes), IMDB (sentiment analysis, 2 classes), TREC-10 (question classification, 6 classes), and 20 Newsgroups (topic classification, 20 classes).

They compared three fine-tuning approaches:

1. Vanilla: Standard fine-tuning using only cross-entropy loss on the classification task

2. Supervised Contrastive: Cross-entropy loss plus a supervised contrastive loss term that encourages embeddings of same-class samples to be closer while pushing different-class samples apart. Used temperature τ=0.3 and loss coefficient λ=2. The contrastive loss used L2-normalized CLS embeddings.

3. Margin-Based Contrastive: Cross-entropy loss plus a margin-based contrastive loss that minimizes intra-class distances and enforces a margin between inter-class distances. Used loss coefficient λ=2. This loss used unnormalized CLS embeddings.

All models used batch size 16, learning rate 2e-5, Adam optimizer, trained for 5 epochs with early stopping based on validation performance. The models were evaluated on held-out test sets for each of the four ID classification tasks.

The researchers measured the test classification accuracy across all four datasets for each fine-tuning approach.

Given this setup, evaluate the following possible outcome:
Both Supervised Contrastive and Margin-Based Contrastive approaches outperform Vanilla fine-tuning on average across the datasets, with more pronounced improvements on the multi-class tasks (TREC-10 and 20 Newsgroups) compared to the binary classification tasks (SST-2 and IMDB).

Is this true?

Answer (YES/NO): NO